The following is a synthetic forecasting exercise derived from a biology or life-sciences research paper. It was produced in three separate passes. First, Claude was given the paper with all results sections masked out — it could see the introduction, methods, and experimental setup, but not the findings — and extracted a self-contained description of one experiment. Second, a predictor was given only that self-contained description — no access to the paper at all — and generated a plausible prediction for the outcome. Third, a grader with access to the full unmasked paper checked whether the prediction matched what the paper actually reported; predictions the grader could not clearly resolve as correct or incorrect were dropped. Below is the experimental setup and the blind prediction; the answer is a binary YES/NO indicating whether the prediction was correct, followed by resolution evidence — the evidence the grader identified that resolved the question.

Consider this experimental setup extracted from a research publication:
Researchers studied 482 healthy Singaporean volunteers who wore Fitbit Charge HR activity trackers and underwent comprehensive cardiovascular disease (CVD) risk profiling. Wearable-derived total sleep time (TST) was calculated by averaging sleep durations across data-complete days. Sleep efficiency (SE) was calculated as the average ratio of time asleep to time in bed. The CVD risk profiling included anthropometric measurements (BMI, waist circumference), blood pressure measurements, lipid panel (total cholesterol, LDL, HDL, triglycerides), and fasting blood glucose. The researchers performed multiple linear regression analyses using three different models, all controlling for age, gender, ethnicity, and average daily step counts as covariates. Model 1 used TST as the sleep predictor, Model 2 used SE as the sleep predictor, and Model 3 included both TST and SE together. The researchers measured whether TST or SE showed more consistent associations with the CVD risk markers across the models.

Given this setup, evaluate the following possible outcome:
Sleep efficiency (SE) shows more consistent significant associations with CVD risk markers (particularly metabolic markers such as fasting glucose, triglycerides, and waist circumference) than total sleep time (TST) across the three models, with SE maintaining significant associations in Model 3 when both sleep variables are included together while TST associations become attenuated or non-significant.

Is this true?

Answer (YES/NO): NO